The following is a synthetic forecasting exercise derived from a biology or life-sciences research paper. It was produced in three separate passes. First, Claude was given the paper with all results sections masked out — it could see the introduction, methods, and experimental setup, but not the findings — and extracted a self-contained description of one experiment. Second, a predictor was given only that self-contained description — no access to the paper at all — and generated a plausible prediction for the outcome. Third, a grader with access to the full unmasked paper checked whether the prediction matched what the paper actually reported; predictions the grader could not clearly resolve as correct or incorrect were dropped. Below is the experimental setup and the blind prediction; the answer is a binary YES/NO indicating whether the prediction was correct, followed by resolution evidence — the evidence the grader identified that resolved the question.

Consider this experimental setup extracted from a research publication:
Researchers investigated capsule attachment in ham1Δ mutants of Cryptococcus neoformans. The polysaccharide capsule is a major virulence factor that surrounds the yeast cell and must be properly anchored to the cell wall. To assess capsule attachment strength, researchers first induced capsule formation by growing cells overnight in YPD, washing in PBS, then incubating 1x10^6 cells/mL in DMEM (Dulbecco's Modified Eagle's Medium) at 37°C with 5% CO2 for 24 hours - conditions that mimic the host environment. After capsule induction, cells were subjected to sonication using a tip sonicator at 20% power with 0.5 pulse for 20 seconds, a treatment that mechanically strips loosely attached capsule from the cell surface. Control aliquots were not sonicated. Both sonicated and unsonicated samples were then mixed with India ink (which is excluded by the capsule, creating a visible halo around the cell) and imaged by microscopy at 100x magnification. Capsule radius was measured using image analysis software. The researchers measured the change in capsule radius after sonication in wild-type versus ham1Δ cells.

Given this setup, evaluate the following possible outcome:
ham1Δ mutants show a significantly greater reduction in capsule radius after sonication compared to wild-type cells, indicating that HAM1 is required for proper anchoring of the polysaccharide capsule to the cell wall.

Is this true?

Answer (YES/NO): YES